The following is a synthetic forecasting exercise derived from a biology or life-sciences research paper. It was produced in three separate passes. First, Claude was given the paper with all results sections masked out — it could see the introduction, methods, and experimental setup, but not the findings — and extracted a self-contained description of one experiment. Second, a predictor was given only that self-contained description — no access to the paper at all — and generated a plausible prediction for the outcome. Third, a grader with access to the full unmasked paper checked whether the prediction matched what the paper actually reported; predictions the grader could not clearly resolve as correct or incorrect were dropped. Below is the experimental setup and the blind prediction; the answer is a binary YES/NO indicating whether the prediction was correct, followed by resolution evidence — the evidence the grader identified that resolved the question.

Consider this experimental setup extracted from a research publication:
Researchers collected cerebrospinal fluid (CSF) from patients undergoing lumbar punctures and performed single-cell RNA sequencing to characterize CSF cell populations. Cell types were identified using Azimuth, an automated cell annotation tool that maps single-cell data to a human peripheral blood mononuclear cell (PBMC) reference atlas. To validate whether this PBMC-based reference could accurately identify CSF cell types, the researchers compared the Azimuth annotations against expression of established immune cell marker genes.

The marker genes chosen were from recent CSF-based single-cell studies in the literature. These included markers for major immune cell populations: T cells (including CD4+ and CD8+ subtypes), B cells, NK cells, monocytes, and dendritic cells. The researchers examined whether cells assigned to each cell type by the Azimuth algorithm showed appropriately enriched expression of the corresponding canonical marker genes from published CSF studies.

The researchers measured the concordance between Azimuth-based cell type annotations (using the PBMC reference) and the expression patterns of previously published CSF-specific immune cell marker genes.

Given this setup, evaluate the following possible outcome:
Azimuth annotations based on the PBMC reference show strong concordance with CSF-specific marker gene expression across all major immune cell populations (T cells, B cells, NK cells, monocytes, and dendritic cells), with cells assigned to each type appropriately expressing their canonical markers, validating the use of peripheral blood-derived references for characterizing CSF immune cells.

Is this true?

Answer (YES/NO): YES